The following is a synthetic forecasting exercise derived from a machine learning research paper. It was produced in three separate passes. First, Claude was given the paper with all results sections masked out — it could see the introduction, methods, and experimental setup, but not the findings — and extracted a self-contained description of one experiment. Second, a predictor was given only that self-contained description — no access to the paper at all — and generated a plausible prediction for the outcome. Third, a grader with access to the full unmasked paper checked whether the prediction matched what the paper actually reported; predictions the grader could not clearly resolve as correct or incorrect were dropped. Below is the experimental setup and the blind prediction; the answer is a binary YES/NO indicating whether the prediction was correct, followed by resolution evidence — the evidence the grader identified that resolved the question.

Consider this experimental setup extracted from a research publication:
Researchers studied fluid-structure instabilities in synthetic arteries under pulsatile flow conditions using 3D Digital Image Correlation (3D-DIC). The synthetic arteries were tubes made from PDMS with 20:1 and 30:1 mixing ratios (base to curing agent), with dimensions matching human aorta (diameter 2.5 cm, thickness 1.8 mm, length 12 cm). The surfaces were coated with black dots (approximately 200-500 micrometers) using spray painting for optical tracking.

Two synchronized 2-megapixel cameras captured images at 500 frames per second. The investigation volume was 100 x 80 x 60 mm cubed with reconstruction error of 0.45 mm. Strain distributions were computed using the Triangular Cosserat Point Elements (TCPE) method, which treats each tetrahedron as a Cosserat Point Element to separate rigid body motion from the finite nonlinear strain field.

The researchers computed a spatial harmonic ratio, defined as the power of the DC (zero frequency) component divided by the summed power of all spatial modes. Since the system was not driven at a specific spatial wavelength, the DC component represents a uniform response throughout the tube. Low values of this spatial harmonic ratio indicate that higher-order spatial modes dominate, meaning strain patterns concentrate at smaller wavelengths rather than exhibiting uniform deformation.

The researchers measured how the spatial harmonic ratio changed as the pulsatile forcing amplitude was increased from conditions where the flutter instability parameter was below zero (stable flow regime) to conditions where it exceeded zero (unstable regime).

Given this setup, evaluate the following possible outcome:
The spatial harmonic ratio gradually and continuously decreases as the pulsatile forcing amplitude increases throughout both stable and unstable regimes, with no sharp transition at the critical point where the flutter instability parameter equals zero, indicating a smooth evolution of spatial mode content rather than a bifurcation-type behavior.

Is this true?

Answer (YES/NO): NO